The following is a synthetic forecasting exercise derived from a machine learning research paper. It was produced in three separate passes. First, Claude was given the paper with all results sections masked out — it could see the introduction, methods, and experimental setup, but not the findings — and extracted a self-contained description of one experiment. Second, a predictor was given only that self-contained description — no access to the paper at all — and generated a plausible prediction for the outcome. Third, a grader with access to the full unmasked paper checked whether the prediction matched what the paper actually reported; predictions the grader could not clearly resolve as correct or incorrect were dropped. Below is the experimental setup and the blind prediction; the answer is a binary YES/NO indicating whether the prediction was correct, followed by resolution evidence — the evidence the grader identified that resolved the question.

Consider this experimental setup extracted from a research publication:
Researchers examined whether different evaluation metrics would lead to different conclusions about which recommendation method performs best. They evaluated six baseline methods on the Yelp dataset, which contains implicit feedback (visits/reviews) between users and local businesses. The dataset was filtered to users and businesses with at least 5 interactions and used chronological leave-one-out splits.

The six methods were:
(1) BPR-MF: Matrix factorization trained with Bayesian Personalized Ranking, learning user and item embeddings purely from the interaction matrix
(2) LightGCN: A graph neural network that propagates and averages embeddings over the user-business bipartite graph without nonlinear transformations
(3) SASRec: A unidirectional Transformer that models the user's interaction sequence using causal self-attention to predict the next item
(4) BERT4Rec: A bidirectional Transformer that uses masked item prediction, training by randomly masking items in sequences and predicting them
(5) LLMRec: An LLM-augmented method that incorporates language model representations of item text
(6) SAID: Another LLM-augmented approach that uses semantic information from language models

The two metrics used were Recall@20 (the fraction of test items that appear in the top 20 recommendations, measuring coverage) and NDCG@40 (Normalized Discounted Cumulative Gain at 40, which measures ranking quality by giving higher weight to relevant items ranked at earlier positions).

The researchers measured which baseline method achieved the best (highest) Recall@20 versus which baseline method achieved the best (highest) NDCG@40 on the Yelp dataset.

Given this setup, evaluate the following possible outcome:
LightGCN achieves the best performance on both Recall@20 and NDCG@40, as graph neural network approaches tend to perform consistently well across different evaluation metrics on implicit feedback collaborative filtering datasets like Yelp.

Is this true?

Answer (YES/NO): NO